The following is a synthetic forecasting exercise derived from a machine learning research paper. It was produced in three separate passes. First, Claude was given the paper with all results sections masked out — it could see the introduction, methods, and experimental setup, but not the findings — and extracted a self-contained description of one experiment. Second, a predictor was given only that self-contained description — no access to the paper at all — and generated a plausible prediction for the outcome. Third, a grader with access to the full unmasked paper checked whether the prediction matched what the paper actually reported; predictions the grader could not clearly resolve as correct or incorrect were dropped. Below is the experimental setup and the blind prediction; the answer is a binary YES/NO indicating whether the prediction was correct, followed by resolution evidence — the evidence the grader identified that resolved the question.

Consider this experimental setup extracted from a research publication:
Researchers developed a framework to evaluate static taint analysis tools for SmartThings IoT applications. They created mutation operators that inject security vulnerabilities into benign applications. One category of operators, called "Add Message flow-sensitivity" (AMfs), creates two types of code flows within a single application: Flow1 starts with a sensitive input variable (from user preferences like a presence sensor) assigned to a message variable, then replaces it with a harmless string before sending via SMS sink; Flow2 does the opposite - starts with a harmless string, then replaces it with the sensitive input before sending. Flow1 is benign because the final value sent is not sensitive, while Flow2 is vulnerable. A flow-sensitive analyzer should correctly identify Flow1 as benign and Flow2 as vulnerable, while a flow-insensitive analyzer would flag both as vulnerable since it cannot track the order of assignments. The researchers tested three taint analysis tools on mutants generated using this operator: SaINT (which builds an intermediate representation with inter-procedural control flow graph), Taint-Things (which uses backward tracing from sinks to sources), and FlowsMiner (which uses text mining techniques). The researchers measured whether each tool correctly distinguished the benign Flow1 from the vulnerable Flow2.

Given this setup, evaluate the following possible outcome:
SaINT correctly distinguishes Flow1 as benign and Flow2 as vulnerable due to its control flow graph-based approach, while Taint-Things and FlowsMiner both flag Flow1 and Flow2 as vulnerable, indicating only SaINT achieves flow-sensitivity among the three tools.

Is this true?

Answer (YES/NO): NO